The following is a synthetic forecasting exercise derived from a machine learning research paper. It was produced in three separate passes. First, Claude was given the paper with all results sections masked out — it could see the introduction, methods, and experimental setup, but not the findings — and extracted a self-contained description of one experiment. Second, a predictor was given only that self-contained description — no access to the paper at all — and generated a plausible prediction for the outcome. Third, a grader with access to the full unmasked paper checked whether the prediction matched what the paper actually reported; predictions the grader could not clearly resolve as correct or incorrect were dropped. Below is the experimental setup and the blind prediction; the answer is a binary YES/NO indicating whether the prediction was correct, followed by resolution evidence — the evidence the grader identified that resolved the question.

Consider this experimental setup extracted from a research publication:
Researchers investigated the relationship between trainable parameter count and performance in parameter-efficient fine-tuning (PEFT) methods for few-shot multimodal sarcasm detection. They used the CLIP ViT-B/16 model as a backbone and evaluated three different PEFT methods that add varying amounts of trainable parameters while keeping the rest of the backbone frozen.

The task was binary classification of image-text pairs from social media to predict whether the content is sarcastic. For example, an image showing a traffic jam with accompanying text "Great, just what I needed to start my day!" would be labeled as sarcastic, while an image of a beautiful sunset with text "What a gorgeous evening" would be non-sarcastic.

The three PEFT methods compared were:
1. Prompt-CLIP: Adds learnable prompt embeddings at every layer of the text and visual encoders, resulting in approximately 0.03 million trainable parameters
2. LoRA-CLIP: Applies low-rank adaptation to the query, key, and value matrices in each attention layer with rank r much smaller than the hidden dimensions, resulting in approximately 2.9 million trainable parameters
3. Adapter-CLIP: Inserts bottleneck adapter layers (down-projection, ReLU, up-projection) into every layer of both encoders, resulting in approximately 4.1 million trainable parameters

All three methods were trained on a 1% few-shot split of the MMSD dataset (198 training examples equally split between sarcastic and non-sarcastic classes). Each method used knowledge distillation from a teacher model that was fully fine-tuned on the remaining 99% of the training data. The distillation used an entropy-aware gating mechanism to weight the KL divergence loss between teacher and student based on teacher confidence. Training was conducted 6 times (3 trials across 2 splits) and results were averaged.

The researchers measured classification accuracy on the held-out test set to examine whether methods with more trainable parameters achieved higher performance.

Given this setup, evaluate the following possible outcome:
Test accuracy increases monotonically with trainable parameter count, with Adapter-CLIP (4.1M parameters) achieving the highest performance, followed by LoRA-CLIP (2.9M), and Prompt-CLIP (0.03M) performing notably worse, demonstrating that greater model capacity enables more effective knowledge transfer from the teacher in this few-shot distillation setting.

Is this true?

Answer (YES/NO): NO